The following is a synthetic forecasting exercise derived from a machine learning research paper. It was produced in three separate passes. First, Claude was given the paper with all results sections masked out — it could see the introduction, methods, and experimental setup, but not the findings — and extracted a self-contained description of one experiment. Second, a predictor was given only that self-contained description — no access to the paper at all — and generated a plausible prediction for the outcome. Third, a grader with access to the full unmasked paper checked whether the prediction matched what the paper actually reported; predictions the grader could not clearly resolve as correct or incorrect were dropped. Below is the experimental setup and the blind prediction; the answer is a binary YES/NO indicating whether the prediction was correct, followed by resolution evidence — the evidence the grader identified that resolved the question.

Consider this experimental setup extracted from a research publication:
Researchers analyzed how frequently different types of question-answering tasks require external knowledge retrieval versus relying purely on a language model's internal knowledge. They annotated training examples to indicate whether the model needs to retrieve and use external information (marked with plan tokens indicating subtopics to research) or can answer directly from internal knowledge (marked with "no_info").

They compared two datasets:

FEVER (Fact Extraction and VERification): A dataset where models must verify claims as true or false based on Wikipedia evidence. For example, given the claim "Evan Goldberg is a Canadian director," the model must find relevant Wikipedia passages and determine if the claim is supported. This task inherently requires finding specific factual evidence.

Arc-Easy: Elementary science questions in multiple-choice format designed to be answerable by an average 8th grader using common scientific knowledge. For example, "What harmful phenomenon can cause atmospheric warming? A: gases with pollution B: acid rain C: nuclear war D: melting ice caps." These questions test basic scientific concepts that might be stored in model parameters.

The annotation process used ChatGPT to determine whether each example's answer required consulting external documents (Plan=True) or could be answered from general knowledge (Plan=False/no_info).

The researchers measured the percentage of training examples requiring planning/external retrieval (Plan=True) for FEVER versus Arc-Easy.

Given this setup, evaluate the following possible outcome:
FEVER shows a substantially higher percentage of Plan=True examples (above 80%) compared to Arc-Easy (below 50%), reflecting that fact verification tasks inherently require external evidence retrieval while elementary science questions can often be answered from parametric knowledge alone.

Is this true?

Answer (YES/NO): NO